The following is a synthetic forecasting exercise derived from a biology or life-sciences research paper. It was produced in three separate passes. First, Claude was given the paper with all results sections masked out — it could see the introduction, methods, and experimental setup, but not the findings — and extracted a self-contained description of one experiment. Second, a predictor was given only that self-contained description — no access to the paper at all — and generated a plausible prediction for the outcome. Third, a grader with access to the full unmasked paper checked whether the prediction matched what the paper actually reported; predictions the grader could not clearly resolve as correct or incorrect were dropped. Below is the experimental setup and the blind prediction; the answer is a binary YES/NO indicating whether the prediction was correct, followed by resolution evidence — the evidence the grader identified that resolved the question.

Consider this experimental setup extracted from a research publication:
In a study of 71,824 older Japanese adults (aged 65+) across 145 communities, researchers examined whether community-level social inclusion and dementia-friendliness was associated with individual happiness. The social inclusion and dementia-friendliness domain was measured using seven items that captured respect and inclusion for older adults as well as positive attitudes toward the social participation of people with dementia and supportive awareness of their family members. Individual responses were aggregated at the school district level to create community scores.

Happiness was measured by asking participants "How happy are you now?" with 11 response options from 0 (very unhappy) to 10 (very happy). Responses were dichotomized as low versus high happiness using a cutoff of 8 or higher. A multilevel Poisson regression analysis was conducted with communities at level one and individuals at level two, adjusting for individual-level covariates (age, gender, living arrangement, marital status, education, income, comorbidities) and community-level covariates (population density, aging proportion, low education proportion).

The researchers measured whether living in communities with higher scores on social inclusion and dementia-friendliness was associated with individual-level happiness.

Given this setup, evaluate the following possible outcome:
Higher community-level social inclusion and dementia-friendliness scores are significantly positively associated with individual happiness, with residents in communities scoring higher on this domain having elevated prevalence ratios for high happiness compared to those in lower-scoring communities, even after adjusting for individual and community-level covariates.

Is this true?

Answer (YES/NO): YES